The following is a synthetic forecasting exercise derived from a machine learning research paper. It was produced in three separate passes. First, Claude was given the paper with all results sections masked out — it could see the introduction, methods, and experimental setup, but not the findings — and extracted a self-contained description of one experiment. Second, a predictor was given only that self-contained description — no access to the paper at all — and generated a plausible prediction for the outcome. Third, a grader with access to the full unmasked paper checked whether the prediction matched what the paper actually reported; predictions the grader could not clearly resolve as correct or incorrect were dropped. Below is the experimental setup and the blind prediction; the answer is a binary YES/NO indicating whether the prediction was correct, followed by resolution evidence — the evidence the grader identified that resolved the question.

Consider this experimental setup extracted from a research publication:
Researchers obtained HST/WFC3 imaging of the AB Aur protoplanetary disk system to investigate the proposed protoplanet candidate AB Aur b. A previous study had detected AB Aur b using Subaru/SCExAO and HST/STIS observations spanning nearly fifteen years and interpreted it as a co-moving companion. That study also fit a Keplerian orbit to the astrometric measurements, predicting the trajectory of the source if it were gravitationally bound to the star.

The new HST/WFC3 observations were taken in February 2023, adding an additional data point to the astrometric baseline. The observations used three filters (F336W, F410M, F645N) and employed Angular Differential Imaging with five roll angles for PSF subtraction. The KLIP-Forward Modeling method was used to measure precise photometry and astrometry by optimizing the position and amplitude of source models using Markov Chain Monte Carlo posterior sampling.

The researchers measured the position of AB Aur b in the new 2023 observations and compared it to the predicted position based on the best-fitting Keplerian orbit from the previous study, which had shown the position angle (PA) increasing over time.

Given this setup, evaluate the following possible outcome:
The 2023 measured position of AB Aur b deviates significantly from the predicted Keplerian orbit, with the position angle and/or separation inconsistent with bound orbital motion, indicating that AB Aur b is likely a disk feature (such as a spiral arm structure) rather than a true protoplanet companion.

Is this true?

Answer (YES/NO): NO